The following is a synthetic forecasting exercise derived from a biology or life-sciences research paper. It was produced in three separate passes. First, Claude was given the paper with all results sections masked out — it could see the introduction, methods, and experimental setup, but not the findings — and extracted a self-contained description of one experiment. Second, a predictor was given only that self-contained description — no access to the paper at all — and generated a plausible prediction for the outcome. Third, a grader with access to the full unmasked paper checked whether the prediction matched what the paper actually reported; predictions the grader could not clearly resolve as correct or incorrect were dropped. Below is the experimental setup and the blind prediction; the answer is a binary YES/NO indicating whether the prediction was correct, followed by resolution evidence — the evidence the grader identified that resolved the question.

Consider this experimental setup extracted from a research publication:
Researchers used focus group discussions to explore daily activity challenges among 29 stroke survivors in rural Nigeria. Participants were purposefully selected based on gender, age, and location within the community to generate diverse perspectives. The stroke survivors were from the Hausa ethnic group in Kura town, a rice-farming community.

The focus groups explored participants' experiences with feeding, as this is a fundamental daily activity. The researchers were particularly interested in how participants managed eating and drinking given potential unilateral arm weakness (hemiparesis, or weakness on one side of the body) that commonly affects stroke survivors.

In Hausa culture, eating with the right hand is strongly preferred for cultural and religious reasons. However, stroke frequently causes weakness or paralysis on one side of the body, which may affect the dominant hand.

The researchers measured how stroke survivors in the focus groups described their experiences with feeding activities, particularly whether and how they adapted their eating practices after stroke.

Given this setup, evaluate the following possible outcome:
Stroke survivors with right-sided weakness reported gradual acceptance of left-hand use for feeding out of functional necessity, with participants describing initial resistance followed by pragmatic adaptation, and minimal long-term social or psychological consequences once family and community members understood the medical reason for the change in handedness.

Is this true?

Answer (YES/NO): NO